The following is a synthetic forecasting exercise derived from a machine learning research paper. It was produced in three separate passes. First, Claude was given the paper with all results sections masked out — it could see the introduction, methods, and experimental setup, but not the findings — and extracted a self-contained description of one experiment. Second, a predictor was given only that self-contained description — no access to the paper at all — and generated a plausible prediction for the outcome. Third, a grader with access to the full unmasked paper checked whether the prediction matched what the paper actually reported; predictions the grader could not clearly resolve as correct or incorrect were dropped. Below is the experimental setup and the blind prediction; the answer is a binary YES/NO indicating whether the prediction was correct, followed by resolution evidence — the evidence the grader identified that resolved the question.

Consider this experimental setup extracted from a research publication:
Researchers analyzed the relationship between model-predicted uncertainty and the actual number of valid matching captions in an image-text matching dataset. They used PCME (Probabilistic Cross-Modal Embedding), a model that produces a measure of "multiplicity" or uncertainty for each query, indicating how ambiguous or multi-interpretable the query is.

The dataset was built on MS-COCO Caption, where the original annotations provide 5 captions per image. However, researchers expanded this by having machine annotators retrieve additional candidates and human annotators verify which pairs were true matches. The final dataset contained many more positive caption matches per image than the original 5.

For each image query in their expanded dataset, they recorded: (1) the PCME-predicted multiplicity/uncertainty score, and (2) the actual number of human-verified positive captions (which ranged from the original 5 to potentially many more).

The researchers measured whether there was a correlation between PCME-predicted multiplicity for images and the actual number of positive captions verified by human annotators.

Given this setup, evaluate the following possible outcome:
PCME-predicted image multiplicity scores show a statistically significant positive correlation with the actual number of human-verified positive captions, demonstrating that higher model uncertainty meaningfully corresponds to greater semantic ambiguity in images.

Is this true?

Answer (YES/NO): NO